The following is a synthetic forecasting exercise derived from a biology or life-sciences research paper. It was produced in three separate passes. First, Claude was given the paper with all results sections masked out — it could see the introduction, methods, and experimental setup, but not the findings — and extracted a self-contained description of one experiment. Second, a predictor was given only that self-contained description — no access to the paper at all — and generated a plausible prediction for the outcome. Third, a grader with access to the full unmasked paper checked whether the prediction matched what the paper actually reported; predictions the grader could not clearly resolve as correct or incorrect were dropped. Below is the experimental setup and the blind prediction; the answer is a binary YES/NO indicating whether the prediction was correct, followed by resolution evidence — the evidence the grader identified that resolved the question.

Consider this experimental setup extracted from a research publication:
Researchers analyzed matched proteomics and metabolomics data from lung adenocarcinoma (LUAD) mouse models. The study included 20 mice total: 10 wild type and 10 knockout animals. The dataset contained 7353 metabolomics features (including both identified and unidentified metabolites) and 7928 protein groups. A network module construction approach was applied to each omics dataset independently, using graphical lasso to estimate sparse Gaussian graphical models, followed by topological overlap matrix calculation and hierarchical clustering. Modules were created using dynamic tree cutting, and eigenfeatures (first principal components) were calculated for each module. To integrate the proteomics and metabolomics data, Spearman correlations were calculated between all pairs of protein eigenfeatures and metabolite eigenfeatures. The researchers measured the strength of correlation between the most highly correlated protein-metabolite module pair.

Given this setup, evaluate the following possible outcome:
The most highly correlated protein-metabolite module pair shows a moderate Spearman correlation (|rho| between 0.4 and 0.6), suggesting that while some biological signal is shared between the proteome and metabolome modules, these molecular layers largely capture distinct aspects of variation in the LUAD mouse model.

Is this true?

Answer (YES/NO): NO